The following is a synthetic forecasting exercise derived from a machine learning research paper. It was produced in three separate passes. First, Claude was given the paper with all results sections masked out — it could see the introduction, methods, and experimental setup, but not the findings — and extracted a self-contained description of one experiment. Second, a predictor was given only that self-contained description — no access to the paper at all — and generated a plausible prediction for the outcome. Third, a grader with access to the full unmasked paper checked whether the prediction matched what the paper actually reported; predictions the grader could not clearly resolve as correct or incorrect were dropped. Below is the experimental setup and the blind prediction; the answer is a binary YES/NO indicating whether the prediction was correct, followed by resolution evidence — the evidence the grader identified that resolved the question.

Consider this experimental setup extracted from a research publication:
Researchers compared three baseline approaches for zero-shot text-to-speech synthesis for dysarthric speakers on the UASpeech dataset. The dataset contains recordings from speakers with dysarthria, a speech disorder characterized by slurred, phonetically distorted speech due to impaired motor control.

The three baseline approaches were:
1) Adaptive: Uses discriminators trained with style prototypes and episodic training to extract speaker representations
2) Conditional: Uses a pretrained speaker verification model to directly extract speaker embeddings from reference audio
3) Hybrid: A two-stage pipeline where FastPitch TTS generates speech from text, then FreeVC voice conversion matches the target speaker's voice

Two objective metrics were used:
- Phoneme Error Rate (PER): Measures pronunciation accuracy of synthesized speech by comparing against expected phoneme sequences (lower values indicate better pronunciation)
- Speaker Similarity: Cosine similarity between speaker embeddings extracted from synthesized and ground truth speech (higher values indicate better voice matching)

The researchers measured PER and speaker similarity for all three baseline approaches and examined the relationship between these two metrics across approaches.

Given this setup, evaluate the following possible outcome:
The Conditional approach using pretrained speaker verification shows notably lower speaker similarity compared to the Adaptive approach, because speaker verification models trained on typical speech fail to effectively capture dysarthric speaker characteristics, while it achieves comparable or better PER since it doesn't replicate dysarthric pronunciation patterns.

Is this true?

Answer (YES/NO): NO